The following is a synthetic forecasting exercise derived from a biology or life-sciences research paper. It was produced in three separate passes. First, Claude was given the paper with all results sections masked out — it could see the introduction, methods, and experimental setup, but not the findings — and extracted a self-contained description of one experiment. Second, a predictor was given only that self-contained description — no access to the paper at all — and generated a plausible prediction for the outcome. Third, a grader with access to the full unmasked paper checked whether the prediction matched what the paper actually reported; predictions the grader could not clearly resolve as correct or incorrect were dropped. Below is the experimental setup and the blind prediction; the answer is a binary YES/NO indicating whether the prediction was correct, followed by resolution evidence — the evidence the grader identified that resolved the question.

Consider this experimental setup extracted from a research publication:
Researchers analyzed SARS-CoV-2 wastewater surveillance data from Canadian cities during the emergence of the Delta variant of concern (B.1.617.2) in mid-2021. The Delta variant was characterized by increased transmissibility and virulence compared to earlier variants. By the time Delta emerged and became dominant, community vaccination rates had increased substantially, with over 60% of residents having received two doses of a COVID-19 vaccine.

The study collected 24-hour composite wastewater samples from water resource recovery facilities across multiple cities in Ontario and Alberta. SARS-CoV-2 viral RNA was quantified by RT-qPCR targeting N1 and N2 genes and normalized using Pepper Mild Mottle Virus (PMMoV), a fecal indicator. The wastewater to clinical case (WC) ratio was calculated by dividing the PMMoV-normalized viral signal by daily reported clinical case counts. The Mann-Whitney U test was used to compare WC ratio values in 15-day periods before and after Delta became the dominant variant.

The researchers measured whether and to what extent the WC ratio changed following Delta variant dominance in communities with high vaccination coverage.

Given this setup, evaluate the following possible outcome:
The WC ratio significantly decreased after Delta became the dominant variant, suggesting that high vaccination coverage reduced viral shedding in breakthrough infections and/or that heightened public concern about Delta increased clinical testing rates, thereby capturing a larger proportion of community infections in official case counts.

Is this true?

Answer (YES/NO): NO